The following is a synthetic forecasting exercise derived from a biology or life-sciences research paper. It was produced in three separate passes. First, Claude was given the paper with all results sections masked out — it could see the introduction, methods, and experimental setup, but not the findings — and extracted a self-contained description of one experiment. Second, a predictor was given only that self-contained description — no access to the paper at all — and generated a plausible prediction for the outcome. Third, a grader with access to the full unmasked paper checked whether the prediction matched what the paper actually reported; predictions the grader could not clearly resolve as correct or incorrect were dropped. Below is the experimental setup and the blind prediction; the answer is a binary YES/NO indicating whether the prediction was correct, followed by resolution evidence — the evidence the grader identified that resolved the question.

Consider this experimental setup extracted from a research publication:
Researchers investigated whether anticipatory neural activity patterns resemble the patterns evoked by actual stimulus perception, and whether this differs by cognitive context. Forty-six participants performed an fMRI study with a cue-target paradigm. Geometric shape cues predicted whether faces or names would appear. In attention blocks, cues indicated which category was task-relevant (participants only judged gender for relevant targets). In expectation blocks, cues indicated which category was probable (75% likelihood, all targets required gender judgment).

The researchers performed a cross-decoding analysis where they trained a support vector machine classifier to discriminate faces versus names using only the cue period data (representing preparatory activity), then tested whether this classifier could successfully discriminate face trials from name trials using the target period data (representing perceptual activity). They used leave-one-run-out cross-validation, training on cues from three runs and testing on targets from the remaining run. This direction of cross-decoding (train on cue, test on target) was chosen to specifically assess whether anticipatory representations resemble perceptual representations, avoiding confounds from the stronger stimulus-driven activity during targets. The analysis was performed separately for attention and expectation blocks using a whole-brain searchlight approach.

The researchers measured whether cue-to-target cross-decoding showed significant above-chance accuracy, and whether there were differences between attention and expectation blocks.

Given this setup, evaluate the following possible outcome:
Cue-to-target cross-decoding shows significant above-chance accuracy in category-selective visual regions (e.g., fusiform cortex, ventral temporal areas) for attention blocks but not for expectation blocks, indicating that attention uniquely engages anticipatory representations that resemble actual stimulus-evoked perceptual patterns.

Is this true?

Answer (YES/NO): NO